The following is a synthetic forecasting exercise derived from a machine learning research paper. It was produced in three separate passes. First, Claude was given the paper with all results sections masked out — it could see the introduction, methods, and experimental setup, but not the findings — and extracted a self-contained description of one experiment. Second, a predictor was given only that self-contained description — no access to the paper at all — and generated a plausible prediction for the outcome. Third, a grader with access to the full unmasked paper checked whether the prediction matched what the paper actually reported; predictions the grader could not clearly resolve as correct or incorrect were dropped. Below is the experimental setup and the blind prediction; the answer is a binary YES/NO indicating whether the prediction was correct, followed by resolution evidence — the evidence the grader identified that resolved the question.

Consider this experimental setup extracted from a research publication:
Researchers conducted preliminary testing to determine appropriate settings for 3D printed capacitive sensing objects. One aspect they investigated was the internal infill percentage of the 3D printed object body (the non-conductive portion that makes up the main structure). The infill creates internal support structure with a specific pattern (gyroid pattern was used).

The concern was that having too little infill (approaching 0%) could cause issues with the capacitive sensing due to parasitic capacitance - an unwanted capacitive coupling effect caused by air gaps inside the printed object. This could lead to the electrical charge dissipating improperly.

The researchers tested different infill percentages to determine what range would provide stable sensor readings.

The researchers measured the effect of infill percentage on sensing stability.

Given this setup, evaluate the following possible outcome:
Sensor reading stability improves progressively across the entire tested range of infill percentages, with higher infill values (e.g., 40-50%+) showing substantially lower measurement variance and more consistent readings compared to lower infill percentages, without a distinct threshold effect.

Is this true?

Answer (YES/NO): NO